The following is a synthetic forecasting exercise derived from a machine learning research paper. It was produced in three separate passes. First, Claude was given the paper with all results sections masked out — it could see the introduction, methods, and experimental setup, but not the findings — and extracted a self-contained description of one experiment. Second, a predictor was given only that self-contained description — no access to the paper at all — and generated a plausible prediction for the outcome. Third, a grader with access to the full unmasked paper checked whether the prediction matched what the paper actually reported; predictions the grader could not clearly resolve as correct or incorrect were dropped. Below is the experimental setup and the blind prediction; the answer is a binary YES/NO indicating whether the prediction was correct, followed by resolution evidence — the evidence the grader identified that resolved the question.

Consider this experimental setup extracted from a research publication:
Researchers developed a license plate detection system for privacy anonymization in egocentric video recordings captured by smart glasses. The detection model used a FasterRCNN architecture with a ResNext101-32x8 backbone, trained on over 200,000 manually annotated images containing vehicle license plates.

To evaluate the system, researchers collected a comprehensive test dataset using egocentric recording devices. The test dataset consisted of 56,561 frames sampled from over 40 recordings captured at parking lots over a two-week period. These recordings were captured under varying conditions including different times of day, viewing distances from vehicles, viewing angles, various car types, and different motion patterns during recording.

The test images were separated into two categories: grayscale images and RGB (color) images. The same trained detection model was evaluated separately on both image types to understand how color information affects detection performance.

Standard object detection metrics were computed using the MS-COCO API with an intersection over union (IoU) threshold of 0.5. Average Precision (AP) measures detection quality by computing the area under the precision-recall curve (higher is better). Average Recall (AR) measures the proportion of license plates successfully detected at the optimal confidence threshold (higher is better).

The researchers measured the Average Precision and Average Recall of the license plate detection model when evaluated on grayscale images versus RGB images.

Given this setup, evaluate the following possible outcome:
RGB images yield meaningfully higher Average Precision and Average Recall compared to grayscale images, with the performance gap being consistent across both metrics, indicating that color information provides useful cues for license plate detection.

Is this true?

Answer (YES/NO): NO